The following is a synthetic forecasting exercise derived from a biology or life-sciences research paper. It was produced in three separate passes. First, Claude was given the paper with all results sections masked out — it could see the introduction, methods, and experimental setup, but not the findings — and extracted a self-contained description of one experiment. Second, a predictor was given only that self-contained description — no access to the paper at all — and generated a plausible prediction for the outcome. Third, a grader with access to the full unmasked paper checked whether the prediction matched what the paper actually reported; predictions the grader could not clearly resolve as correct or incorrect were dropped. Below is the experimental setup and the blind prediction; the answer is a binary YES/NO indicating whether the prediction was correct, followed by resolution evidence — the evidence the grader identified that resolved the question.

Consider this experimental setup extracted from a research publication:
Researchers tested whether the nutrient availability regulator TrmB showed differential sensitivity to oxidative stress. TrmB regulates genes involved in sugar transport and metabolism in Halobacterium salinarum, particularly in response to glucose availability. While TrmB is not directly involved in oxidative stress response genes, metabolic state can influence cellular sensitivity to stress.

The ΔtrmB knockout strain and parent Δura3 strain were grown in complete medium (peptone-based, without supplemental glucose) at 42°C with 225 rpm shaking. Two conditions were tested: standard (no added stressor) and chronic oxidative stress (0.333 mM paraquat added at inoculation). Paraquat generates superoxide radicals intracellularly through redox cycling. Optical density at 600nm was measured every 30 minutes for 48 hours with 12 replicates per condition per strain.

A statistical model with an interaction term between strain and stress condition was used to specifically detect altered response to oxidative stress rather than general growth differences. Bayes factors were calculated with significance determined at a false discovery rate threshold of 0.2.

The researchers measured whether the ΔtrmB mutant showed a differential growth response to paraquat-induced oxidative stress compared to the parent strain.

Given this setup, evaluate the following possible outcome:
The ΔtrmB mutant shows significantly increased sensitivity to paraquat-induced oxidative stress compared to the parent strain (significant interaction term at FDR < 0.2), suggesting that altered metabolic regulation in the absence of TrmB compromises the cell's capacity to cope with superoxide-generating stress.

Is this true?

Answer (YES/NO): NO